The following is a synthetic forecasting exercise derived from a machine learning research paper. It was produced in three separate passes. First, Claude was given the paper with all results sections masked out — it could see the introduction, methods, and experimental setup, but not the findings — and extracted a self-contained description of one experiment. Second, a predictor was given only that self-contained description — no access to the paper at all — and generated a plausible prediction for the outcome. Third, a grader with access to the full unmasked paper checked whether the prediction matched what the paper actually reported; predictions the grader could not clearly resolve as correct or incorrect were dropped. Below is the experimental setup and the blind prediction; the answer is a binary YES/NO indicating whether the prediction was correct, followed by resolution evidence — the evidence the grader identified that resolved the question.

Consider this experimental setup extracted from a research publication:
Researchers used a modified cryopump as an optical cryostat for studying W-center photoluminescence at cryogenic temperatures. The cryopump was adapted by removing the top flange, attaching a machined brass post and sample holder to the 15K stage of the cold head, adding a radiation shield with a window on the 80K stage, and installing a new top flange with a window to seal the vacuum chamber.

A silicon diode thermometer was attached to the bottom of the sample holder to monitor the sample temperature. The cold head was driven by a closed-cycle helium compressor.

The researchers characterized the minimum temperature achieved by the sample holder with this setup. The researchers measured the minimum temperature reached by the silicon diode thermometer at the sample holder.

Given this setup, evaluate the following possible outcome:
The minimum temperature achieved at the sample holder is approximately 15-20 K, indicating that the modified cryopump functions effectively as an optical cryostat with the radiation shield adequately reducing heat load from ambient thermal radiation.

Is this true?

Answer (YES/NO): YES